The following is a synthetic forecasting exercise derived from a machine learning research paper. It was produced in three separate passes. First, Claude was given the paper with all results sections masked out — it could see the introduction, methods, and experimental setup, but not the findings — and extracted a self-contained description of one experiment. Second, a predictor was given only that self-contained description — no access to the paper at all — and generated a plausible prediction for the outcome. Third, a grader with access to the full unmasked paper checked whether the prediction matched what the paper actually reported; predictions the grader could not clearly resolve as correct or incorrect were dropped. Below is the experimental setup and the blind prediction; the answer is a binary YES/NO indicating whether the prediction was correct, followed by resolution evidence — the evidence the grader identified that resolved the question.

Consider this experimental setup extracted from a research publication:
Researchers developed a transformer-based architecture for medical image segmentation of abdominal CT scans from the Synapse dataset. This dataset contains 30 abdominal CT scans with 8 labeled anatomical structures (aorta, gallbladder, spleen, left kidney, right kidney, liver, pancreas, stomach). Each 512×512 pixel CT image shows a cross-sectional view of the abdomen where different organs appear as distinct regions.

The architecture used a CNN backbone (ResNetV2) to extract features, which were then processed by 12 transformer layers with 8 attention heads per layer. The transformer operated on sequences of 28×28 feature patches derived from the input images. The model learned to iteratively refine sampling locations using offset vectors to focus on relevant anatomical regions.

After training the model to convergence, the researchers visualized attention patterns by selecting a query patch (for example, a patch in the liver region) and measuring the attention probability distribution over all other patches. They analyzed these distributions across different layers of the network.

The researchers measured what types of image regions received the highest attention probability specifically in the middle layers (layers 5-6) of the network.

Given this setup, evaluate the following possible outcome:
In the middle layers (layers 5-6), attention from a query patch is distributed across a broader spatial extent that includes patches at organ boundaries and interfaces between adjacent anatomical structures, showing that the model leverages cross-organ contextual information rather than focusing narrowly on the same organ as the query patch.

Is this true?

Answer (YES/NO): NO